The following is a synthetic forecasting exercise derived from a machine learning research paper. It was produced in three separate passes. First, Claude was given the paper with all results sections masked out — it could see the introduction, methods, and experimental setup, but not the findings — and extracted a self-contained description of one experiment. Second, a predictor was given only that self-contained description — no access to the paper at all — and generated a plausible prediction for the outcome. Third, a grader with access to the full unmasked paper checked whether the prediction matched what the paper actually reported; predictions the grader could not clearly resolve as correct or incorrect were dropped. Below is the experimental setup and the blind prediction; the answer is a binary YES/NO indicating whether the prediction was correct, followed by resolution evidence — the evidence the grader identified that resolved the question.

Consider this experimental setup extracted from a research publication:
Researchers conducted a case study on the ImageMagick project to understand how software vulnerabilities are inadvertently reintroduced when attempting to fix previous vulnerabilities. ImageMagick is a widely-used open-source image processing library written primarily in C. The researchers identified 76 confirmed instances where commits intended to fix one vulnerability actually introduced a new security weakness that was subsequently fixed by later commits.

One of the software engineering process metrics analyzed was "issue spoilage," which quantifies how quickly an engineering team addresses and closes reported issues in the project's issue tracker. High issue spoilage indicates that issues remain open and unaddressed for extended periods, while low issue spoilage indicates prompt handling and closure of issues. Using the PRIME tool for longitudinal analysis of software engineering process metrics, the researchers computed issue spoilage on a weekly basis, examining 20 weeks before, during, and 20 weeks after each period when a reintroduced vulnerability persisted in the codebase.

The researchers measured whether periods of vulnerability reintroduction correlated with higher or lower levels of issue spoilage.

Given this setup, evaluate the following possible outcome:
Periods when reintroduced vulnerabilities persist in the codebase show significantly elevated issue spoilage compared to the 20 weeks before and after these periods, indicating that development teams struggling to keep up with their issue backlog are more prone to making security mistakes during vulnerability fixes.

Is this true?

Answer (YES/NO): NO